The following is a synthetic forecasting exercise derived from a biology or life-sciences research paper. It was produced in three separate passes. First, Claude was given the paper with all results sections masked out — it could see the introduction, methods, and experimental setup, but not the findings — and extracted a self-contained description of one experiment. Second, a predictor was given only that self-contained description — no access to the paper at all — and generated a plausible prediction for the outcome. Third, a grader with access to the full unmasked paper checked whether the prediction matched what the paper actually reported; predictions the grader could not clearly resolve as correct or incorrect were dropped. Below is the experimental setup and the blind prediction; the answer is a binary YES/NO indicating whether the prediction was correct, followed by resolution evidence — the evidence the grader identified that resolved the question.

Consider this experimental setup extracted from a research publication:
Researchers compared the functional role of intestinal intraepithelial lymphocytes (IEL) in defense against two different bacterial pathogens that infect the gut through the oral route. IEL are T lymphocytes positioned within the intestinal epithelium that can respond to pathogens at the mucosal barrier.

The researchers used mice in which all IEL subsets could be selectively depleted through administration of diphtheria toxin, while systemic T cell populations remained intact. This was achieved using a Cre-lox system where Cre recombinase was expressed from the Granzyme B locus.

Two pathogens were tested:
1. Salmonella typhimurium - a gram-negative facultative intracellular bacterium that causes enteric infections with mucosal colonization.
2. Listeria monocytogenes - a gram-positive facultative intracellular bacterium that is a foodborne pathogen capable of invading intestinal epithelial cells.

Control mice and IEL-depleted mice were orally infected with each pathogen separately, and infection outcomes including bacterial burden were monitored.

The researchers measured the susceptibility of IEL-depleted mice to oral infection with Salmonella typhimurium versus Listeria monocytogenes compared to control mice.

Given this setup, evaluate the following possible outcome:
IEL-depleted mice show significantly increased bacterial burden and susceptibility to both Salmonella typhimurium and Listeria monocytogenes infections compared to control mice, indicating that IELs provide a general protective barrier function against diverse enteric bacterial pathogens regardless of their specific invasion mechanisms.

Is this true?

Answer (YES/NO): NO